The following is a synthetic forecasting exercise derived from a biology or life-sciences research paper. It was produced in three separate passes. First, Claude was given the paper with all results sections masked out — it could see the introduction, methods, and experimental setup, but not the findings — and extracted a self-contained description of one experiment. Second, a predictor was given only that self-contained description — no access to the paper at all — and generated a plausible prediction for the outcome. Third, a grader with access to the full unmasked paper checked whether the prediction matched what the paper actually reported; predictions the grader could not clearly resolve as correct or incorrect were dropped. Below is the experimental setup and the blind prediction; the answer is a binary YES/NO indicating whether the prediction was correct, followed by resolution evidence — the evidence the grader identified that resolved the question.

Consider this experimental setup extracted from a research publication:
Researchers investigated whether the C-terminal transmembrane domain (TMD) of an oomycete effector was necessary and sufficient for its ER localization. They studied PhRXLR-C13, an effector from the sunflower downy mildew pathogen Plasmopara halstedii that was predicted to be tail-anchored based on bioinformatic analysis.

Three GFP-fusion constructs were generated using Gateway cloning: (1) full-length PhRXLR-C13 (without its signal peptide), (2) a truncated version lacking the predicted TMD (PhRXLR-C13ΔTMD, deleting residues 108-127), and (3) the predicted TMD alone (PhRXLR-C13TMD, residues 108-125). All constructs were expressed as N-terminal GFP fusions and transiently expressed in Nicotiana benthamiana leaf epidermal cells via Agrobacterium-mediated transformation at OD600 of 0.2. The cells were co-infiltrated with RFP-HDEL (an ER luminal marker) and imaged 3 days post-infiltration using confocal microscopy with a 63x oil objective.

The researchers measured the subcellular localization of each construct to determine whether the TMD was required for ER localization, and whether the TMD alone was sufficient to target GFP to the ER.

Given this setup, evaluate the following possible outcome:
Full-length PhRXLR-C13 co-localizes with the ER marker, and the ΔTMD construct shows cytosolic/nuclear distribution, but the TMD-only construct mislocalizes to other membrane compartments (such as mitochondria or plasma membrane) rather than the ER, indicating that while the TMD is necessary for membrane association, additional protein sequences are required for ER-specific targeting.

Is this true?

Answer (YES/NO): NO